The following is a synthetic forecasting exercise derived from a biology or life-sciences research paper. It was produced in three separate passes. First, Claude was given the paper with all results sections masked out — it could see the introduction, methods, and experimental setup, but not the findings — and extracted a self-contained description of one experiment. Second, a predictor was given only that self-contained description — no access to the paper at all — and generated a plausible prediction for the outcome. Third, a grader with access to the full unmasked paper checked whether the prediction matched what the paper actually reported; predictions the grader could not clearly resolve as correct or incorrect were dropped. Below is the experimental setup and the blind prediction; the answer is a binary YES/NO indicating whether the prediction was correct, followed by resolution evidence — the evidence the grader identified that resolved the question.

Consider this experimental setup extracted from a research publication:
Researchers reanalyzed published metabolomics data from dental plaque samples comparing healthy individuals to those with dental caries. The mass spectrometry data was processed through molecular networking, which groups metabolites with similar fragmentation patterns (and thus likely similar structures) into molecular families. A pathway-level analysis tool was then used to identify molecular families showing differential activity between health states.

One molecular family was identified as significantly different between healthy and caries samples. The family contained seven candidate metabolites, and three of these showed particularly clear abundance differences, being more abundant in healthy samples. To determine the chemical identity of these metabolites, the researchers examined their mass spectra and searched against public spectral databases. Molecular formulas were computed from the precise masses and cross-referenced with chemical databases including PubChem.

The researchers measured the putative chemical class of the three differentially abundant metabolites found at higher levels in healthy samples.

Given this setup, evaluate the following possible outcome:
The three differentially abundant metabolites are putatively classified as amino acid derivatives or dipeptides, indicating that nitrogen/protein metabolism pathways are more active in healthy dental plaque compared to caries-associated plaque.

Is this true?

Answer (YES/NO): NO